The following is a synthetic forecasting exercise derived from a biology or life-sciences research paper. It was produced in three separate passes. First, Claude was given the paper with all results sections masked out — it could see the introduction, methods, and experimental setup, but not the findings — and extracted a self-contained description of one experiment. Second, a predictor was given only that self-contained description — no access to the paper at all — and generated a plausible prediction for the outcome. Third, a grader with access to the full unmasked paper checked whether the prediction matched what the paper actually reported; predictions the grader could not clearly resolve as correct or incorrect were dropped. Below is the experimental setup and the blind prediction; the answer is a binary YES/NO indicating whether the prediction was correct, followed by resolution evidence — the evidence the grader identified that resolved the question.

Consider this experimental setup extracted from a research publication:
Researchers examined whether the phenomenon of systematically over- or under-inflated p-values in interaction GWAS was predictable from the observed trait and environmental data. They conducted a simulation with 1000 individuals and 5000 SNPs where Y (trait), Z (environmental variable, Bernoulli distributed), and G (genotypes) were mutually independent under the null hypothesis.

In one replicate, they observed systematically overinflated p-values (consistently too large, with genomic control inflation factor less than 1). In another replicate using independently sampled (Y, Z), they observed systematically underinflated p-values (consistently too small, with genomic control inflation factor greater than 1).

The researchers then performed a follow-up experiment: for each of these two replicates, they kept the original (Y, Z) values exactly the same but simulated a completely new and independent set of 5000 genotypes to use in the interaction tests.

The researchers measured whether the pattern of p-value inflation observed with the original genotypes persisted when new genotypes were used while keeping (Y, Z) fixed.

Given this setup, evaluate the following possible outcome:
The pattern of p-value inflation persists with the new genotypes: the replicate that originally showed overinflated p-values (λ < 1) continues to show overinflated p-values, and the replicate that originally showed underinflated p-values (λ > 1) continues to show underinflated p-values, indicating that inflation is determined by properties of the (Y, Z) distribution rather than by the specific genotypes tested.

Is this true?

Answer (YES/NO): YES